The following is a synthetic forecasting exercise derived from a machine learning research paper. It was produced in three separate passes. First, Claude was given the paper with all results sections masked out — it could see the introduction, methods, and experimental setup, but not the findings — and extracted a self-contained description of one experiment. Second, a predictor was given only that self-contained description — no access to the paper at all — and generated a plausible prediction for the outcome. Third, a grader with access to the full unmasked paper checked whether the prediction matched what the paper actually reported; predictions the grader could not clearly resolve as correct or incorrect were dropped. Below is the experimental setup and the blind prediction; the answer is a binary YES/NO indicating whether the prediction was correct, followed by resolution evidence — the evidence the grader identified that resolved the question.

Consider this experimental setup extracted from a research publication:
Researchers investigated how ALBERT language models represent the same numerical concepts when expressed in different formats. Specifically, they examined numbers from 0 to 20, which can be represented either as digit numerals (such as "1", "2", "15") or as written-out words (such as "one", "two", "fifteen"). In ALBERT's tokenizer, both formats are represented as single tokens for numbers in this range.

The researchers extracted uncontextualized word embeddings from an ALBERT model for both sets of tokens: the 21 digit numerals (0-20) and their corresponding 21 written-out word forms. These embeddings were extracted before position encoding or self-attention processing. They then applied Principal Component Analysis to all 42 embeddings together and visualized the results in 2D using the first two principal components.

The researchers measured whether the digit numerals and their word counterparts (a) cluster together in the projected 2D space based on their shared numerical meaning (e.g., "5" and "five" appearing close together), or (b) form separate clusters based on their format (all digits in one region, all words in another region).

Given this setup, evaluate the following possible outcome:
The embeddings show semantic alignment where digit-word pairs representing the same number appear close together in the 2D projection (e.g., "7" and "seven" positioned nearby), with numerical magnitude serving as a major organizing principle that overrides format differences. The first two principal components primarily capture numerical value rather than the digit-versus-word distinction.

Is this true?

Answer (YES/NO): NO